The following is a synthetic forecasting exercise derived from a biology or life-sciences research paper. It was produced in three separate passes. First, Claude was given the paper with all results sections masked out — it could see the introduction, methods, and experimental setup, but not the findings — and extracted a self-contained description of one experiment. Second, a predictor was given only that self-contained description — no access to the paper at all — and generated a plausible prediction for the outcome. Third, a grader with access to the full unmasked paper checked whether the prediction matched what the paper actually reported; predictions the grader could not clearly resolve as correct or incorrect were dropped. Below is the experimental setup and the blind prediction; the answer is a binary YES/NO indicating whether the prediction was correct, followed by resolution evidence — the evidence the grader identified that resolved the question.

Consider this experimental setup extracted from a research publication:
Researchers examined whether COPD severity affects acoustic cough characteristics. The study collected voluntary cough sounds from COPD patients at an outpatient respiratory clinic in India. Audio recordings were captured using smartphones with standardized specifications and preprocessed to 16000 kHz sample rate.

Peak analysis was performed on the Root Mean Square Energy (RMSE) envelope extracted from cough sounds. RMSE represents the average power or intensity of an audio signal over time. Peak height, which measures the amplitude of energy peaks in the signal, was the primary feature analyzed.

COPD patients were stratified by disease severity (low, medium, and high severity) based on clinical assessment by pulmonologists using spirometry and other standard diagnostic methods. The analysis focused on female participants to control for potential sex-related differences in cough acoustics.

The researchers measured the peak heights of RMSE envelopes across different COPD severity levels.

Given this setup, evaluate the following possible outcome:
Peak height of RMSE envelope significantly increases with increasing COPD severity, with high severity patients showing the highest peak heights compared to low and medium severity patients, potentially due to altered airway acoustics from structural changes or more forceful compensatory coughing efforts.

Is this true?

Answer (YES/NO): NO